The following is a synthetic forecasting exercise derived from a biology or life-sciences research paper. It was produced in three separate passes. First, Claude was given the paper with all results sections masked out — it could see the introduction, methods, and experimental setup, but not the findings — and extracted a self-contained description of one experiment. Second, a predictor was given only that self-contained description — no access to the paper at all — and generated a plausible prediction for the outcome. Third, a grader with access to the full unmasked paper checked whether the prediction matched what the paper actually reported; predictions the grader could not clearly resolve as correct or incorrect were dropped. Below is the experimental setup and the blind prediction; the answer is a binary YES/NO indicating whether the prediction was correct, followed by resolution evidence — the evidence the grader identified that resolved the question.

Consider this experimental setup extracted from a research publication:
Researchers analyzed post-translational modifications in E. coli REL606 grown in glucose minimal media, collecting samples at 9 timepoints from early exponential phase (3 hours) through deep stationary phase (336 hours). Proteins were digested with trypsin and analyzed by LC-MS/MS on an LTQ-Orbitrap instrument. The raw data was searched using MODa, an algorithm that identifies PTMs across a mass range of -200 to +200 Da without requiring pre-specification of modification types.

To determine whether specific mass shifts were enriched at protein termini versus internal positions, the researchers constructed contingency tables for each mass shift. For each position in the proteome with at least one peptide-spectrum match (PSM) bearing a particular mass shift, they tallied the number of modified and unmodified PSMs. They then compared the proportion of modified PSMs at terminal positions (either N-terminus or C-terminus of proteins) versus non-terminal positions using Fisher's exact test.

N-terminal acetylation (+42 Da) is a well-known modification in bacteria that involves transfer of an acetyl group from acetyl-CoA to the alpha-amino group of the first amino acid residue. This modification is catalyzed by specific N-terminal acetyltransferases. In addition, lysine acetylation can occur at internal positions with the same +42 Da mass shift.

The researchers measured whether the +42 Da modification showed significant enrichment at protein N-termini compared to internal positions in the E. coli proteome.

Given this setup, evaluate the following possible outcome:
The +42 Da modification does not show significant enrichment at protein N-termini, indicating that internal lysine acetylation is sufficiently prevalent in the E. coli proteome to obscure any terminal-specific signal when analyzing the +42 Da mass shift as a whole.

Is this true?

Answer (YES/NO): NO